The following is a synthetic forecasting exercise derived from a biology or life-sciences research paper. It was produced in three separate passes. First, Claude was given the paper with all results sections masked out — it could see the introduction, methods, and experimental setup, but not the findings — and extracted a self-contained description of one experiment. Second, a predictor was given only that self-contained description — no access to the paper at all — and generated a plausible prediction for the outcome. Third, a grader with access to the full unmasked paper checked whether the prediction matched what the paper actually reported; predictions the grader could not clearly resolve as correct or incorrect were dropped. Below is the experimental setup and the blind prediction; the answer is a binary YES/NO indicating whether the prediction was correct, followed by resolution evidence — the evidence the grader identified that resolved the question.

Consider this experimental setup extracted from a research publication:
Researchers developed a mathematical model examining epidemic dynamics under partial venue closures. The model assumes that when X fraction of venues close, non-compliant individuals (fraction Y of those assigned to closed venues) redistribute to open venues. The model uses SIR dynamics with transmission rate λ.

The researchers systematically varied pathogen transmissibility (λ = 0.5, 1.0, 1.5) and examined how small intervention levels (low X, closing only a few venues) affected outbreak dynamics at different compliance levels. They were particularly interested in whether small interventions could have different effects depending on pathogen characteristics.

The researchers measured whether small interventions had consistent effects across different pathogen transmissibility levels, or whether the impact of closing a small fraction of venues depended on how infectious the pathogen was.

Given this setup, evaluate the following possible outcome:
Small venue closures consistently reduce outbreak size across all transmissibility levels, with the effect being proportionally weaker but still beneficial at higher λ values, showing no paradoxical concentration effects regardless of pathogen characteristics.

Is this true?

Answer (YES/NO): NO